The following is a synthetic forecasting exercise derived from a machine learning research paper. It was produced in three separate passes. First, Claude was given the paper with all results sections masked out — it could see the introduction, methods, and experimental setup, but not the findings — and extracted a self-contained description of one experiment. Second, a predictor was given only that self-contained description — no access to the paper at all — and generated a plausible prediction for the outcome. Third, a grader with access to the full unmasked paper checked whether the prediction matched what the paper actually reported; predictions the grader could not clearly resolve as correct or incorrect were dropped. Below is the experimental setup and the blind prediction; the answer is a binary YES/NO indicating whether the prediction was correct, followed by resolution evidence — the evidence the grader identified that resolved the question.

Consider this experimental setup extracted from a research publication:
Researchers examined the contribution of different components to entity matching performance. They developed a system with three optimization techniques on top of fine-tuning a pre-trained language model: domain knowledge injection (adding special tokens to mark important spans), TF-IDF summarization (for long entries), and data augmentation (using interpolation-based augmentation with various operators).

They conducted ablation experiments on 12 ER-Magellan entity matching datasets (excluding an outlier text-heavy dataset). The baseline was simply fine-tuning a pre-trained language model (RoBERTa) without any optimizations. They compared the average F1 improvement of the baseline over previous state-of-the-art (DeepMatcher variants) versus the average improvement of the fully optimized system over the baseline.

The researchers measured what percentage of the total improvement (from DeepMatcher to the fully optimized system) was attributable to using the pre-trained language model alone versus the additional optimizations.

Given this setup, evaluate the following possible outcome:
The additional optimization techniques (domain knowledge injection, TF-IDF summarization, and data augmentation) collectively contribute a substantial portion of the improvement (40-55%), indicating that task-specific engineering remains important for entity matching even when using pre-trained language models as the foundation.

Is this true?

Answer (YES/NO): NO